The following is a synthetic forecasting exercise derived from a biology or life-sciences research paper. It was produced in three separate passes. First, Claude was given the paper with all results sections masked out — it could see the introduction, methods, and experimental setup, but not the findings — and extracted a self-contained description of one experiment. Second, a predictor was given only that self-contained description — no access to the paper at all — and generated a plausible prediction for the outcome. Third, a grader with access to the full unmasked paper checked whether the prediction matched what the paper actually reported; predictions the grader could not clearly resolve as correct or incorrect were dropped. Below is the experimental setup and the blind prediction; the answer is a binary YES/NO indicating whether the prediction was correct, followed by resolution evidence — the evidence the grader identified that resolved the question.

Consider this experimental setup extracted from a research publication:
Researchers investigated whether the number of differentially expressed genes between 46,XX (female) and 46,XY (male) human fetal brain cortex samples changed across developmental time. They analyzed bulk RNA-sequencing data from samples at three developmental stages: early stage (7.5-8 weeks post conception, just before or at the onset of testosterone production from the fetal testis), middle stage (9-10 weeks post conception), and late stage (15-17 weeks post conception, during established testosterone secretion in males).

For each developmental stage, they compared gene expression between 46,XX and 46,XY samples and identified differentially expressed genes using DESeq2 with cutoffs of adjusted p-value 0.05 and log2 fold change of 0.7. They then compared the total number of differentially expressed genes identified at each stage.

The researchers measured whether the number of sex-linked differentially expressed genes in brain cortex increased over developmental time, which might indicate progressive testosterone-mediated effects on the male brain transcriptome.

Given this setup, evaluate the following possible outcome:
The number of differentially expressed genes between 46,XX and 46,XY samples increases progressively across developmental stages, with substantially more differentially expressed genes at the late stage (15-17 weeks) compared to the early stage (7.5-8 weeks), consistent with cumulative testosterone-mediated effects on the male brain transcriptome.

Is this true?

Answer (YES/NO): NO